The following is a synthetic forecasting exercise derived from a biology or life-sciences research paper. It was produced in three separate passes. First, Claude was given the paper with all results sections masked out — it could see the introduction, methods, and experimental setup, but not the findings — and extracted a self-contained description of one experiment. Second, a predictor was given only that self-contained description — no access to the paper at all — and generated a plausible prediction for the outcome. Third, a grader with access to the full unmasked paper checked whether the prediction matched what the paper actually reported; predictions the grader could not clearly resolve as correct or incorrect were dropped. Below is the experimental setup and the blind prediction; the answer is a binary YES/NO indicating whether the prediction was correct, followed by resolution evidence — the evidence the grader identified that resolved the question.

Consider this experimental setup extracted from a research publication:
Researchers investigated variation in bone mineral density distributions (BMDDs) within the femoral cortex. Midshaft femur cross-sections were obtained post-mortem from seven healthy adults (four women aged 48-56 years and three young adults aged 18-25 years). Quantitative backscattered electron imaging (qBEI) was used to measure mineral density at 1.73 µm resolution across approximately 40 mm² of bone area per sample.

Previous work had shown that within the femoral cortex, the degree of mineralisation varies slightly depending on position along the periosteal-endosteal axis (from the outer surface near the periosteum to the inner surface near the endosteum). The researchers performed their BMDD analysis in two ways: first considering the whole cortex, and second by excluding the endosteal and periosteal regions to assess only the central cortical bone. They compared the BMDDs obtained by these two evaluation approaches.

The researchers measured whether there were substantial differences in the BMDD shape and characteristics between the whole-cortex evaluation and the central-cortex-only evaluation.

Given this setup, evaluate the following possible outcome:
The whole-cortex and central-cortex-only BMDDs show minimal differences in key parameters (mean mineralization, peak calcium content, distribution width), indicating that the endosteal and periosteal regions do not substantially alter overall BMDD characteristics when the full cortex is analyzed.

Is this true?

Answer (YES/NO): YES